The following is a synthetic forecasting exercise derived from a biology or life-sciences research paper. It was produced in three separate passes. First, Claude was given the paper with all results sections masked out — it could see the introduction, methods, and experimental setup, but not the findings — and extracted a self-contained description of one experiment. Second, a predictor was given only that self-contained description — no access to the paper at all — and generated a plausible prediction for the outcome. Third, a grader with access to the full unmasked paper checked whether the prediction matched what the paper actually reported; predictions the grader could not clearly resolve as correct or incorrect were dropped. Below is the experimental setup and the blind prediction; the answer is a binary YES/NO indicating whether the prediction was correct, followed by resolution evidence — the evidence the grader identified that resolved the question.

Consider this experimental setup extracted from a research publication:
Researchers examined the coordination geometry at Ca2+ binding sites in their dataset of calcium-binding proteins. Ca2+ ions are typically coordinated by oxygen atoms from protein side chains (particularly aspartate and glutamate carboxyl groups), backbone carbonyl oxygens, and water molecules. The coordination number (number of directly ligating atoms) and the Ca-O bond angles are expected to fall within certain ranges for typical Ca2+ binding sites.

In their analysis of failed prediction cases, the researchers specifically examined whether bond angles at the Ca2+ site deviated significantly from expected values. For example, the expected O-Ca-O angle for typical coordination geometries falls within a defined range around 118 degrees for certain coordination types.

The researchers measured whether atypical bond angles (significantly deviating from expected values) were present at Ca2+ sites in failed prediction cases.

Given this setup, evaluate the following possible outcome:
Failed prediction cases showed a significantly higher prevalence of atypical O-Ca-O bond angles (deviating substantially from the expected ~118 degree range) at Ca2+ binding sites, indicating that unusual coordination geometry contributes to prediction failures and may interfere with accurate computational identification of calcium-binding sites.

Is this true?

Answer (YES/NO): NO